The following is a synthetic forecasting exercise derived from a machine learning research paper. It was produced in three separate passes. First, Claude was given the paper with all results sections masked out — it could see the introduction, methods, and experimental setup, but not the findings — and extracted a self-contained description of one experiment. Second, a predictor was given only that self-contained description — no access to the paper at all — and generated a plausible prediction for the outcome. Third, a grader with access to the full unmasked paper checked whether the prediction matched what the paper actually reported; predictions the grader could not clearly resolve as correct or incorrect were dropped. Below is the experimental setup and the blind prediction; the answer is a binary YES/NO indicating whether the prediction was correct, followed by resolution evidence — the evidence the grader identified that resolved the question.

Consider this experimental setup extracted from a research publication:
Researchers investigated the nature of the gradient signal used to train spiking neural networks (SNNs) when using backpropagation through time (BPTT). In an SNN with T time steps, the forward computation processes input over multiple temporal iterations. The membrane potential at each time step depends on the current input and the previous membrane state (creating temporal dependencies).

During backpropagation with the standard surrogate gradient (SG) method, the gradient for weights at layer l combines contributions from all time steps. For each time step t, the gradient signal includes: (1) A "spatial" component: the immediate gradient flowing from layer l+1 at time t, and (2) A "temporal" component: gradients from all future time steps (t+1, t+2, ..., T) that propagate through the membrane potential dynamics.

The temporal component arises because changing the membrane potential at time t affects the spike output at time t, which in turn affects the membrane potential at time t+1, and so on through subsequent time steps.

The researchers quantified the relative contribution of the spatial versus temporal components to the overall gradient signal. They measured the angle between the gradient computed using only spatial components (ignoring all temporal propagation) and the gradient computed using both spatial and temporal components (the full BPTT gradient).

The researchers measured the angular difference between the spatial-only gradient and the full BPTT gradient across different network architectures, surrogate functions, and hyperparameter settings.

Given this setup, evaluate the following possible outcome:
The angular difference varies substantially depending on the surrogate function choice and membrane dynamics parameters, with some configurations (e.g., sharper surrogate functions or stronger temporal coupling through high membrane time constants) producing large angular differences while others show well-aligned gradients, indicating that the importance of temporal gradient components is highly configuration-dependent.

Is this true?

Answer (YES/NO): NO